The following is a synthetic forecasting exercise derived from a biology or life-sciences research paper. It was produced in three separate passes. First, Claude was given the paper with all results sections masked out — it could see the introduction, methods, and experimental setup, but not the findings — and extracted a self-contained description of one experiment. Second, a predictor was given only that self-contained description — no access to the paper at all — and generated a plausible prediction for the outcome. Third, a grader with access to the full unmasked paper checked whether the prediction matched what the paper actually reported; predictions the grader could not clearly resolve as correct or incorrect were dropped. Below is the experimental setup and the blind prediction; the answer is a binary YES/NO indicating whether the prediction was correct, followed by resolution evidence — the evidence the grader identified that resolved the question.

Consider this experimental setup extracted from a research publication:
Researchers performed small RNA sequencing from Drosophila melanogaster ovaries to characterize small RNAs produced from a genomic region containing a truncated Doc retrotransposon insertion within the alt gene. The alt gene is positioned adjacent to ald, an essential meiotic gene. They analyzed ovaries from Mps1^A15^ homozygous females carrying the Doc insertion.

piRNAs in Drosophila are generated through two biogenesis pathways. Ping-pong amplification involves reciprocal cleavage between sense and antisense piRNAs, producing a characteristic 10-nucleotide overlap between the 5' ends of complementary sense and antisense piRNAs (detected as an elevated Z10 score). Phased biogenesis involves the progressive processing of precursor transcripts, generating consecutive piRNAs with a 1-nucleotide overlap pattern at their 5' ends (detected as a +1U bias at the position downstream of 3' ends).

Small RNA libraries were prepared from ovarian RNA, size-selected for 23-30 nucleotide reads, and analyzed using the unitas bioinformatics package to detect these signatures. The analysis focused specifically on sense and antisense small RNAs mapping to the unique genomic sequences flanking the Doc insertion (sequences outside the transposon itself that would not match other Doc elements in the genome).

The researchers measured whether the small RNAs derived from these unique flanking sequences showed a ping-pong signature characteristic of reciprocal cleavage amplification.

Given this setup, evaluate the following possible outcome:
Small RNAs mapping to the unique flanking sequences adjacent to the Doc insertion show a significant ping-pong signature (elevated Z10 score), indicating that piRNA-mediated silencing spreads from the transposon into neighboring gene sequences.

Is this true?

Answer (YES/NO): NO